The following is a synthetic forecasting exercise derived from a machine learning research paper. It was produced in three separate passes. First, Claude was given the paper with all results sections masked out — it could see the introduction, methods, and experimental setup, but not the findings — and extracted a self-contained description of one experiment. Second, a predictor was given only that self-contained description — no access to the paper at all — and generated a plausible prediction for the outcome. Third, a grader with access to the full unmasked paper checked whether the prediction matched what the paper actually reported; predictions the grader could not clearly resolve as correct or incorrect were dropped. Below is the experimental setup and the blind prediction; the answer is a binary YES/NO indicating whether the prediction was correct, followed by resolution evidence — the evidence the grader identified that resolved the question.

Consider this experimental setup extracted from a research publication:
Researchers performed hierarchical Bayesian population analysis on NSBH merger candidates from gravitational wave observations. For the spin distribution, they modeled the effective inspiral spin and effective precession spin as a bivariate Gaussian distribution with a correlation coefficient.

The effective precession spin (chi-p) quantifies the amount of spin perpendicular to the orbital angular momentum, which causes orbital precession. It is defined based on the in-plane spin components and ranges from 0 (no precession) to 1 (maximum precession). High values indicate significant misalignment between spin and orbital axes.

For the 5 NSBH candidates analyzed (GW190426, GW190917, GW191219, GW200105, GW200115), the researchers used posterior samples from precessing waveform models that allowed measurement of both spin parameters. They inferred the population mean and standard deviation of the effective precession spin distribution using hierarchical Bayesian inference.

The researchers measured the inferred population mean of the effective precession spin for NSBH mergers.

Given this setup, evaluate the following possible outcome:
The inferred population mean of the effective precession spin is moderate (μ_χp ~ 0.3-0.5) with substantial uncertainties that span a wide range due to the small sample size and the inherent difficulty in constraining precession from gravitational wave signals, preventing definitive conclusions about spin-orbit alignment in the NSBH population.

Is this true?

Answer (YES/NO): NO